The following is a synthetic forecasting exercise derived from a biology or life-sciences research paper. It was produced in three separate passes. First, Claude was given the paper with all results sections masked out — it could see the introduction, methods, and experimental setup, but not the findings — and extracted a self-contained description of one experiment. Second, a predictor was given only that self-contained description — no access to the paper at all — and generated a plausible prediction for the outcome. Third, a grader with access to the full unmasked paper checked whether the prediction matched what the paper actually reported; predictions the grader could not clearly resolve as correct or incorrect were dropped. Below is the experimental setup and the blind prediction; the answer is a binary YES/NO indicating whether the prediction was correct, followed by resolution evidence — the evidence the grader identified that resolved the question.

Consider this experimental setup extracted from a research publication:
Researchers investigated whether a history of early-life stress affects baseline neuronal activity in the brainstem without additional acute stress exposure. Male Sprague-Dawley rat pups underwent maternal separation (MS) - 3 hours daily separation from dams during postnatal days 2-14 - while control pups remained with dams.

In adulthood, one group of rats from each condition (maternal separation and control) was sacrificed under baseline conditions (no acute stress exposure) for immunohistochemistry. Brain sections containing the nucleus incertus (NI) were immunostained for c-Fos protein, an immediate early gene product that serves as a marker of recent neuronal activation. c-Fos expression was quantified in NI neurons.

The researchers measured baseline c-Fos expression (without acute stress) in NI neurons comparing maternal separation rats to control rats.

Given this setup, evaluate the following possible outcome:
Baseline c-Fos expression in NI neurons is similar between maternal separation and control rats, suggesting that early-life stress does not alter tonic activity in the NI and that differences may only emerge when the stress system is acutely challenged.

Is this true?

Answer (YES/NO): NO